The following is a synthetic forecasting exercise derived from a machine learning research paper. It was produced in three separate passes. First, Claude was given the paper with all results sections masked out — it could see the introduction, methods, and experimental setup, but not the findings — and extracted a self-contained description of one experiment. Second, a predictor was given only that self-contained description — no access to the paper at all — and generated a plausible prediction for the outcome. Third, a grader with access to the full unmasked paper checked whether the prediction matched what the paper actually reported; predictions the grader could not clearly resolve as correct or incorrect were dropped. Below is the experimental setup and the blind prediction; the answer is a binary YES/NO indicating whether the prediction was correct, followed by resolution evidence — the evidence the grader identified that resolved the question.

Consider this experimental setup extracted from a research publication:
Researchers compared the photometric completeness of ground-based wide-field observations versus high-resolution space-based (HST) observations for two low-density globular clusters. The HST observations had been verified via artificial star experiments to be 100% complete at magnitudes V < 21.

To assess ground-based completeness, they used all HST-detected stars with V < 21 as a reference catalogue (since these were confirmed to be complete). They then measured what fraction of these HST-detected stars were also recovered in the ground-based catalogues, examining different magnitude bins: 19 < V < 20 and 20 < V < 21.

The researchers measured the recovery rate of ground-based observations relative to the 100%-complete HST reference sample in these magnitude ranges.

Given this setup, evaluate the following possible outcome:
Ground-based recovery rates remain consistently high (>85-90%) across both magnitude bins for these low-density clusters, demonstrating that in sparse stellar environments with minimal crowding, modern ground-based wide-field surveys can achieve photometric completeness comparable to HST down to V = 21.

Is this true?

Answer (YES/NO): NO